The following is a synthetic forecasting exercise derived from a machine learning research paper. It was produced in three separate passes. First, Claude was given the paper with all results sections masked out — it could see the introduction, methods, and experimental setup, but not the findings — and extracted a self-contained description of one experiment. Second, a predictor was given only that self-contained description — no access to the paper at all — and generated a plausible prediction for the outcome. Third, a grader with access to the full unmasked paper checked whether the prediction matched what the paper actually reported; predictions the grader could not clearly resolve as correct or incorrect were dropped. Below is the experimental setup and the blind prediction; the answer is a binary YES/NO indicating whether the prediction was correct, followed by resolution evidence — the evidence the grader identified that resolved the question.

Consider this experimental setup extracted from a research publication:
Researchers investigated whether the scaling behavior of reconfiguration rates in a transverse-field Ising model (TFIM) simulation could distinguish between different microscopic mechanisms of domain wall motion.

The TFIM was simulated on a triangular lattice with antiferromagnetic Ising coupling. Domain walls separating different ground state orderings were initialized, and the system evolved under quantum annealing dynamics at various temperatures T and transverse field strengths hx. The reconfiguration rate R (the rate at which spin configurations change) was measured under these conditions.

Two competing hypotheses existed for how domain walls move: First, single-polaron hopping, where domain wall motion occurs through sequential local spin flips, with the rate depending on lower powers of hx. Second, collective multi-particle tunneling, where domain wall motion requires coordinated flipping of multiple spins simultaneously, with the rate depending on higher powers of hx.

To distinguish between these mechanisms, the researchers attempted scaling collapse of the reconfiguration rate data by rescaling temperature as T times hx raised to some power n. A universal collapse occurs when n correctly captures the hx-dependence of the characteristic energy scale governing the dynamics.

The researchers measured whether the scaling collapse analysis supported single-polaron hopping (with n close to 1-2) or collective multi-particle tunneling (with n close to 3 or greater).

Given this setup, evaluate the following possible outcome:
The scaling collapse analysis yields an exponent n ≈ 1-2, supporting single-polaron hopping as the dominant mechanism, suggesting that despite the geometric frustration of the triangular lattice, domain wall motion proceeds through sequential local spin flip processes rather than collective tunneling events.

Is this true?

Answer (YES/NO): YES